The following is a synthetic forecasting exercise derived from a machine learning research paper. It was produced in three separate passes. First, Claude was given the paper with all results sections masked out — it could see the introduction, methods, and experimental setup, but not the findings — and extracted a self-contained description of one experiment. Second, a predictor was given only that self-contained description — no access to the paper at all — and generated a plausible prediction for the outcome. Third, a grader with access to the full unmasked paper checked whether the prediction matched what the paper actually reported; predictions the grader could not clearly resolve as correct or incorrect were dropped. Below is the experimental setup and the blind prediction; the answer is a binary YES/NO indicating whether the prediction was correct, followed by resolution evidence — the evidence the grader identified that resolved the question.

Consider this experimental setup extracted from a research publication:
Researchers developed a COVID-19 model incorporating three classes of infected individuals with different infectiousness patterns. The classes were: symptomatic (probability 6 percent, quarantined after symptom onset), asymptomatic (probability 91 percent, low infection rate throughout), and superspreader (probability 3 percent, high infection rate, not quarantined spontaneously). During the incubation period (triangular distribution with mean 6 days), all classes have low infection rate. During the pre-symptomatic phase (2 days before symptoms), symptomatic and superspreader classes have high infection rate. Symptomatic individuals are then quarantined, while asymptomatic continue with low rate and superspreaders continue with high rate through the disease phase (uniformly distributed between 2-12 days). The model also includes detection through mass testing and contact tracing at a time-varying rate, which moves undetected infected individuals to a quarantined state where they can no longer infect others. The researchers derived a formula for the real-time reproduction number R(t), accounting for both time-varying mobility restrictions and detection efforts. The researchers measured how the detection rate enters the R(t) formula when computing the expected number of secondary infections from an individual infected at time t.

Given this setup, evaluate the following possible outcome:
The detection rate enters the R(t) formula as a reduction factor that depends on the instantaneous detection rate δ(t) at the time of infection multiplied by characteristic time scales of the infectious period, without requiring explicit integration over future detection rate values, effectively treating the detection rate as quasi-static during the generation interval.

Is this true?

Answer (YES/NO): NO